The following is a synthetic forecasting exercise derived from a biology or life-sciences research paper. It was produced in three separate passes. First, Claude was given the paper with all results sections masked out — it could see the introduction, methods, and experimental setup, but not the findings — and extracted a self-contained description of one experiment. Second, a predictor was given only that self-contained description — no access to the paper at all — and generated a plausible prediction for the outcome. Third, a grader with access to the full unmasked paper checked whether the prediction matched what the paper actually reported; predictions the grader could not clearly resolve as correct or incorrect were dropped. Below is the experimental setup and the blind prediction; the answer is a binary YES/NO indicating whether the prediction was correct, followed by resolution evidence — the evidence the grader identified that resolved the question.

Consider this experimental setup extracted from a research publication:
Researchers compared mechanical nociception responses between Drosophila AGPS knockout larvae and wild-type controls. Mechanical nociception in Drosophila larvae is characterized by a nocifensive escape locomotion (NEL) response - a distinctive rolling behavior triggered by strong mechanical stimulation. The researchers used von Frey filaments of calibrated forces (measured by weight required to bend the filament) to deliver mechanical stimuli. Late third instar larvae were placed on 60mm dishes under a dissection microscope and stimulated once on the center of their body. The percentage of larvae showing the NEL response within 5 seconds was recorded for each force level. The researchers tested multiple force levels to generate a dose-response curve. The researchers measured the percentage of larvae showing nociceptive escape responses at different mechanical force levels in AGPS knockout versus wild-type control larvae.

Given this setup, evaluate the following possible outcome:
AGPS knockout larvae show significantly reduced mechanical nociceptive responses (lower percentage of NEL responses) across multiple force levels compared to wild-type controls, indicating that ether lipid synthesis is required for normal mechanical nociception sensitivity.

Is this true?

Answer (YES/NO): NO